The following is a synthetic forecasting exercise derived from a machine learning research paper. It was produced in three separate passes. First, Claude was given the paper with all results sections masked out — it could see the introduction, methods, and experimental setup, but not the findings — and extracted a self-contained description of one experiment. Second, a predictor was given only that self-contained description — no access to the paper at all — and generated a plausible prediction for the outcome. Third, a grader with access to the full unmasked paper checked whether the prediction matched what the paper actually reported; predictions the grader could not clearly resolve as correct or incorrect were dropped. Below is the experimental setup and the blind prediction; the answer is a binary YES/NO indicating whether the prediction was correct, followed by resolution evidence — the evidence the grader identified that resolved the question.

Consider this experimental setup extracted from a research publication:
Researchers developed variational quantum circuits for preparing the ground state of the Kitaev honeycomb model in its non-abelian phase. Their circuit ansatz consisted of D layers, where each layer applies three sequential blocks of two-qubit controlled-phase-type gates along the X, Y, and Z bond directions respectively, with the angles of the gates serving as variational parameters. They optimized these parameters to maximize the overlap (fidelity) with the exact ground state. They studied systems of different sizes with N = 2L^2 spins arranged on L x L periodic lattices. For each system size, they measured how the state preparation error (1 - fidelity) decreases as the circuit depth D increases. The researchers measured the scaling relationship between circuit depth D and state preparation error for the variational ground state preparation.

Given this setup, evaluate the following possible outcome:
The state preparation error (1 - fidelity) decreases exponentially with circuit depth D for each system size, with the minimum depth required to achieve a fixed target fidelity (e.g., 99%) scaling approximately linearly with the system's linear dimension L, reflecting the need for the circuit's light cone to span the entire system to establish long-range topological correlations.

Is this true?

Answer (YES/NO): NO